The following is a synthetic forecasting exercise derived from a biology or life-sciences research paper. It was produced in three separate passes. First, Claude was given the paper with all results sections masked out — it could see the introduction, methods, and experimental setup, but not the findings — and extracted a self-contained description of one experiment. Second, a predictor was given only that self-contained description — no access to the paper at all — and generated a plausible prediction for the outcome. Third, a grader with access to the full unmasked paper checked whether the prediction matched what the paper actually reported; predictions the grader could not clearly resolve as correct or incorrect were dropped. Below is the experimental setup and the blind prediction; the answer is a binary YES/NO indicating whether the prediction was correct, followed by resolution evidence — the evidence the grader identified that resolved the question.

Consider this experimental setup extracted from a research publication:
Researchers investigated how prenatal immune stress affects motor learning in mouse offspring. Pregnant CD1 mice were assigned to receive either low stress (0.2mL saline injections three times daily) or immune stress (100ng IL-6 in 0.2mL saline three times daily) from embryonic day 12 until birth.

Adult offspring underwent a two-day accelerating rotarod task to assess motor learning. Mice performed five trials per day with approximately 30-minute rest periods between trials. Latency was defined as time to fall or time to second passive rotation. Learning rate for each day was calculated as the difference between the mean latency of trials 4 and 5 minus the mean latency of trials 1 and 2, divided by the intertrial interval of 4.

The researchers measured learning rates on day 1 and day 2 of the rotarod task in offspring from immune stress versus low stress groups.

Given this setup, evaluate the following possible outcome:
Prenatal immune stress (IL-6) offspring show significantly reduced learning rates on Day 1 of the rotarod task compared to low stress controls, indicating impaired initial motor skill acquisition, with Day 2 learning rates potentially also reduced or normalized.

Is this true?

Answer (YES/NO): NO